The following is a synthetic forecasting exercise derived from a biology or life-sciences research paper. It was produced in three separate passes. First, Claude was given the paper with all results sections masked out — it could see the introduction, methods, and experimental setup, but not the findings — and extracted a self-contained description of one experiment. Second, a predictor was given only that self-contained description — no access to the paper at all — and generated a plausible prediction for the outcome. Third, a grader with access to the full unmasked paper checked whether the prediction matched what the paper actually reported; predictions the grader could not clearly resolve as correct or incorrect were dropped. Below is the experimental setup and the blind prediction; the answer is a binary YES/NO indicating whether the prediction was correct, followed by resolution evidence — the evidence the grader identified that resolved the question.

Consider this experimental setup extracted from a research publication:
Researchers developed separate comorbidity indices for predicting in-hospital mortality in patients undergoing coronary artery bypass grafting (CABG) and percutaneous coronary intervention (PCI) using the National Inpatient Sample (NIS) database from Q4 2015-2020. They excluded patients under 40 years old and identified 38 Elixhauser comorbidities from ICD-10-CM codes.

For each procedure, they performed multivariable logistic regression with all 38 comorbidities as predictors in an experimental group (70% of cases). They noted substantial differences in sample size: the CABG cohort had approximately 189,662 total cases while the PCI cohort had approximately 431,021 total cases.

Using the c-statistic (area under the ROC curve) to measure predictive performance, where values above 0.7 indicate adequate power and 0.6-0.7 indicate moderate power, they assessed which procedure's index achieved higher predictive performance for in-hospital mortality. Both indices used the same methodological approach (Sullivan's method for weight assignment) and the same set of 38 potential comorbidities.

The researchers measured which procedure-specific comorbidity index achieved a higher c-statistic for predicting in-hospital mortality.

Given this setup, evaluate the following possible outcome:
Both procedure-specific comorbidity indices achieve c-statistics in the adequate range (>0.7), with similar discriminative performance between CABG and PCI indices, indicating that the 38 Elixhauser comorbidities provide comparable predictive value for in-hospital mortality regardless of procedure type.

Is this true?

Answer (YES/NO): NO